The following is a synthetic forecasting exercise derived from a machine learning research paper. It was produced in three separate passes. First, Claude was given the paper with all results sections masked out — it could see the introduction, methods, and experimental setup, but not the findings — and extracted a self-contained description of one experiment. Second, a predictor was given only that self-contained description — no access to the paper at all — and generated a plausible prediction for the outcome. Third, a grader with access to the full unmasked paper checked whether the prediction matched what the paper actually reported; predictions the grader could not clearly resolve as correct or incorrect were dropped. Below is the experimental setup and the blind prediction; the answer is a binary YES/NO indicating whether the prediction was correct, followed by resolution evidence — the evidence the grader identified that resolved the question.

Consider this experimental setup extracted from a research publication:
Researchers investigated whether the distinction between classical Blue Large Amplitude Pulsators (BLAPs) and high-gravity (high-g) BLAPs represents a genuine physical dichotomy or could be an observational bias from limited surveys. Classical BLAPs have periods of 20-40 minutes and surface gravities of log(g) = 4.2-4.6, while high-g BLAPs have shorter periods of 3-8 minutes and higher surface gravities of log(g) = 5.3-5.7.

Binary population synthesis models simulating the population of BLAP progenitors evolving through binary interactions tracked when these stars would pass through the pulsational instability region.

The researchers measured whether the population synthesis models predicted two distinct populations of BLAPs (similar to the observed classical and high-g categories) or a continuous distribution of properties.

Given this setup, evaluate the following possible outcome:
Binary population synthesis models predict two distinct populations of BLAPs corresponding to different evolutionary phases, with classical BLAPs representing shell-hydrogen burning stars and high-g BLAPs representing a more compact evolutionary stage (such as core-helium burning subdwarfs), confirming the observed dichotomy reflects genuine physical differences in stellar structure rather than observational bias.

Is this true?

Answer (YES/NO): YES